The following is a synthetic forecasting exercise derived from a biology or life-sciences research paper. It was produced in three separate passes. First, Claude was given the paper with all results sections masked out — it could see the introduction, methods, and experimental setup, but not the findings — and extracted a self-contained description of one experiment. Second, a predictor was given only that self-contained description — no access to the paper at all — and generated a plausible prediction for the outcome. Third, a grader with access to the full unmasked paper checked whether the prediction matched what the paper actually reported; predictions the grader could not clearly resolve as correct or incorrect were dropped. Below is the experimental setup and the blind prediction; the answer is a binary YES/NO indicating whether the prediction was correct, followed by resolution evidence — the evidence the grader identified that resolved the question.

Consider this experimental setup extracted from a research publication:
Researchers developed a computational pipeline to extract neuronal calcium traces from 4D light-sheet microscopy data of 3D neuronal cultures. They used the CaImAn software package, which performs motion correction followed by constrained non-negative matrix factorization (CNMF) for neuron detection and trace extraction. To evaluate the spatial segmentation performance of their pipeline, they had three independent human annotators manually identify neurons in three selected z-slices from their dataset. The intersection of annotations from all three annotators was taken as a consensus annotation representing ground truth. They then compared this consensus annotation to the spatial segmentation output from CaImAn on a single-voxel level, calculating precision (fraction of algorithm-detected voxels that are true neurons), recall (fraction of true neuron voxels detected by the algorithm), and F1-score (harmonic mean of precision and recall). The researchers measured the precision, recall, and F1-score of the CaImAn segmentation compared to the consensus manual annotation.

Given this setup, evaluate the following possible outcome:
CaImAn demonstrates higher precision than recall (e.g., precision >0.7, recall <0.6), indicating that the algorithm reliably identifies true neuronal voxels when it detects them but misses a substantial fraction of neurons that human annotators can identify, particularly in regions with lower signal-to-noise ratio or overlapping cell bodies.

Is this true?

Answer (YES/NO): NO